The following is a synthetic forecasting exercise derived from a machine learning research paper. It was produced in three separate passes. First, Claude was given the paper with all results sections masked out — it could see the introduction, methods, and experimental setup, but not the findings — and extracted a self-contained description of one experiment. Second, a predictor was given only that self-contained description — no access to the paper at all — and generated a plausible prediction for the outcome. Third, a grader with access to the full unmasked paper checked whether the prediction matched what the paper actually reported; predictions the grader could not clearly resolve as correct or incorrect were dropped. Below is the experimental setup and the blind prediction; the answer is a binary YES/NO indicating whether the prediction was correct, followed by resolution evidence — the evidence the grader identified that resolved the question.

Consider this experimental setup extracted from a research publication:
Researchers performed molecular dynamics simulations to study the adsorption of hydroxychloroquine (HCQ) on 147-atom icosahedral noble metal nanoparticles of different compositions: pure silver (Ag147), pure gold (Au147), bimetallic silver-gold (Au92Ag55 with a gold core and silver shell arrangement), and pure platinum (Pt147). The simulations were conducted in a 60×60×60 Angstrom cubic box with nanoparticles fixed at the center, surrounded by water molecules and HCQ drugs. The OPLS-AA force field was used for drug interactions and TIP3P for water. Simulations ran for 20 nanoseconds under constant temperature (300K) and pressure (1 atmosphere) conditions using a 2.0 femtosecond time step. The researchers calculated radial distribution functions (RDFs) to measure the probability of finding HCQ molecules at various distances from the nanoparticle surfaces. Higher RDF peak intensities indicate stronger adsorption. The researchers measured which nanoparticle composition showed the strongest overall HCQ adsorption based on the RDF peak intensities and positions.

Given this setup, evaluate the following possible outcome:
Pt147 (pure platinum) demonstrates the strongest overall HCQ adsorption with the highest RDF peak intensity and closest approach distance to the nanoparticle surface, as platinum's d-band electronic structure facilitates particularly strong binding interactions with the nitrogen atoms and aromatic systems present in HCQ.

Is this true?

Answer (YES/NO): YES